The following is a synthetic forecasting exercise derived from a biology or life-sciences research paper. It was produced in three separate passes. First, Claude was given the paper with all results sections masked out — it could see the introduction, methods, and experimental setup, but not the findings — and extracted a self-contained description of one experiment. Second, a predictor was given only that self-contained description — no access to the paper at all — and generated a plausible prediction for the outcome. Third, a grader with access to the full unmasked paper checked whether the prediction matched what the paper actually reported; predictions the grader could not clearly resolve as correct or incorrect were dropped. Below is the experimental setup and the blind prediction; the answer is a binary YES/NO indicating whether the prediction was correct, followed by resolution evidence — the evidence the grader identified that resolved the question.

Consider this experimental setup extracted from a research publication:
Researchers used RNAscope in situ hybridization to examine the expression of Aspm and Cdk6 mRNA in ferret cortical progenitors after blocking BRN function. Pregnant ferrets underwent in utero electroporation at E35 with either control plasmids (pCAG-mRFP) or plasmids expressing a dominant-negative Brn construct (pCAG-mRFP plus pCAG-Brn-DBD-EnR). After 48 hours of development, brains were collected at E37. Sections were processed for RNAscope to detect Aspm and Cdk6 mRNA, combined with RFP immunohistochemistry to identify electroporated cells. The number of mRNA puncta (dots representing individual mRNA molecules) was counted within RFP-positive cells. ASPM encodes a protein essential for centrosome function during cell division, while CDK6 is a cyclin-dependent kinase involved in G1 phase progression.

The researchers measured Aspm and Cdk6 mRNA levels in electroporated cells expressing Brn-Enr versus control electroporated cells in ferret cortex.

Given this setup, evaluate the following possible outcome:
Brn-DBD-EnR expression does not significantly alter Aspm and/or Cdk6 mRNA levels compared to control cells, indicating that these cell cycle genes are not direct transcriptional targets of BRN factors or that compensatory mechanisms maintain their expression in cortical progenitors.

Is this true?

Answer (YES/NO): NO